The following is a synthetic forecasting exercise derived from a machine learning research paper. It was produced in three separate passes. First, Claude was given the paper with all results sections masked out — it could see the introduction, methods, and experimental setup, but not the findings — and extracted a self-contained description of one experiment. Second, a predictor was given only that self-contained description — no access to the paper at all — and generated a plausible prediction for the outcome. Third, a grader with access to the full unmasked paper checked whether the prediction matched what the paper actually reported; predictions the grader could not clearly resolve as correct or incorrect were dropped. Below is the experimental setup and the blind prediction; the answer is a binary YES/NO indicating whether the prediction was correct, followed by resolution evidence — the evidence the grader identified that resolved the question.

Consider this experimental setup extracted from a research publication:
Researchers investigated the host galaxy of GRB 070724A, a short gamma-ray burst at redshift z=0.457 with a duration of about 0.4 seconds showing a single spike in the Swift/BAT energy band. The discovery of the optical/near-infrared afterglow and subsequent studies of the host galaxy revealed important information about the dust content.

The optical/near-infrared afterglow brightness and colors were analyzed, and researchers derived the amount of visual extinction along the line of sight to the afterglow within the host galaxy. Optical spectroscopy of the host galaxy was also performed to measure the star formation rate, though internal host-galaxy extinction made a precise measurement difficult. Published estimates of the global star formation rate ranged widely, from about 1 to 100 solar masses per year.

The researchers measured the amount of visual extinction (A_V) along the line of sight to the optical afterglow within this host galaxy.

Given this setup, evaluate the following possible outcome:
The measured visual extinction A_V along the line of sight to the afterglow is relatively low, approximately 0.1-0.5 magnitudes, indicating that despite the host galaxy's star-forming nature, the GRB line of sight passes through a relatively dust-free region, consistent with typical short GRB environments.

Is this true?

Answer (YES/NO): NO